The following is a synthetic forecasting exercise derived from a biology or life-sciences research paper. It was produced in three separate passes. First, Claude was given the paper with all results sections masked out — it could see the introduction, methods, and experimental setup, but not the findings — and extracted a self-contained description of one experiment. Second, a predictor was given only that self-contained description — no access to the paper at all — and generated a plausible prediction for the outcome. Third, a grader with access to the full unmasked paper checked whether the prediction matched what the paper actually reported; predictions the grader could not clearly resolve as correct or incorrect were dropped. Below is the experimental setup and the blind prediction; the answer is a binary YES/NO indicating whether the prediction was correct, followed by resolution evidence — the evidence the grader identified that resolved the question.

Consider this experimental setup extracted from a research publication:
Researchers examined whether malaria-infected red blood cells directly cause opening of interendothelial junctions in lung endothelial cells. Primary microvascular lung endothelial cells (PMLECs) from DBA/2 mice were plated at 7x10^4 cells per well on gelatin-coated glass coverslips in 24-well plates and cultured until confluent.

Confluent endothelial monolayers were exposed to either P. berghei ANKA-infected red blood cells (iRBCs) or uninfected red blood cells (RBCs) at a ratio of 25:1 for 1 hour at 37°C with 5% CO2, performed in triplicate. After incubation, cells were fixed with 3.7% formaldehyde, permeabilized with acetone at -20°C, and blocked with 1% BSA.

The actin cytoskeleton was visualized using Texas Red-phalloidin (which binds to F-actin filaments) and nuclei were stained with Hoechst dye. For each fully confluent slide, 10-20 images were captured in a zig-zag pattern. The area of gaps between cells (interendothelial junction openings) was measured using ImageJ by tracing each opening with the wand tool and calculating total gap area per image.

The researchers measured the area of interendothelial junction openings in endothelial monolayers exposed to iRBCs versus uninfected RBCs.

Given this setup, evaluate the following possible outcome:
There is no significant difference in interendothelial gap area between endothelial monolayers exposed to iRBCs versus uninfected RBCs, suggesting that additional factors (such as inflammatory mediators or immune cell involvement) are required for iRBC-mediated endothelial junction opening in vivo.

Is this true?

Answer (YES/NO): NO